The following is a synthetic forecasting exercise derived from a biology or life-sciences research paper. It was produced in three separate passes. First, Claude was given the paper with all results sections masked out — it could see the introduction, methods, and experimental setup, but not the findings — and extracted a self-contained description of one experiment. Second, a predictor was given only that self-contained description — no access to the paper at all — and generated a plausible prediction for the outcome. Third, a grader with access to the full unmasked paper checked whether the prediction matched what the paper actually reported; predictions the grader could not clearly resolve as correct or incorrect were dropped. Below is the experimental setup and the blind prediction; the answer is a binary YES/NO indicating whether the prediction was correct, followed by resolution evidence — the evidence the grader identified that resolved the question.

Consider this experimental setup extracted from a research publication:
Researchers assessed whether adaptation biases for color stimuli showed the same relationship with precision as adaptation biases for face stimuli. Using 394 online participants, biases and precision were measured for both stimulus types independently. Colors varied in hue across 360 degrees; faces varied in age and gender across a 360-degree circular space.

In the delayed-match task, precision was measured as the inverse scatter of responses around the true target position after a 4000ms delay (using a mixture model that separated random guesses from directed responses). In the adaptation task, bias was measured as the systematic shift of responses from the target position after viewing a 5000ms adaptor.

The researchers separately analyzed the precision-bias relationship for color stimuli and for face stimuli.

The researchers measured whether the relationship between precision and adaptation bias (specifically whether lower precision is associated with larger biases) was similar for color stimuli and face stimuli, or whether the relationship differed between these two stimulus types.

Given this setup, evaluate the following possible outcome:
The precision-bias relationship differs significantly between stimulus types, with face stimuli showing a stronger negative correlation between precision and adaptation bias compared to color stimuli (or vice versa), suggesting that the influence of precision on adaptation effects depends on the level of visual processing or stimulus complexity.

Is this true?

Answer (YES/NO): NO